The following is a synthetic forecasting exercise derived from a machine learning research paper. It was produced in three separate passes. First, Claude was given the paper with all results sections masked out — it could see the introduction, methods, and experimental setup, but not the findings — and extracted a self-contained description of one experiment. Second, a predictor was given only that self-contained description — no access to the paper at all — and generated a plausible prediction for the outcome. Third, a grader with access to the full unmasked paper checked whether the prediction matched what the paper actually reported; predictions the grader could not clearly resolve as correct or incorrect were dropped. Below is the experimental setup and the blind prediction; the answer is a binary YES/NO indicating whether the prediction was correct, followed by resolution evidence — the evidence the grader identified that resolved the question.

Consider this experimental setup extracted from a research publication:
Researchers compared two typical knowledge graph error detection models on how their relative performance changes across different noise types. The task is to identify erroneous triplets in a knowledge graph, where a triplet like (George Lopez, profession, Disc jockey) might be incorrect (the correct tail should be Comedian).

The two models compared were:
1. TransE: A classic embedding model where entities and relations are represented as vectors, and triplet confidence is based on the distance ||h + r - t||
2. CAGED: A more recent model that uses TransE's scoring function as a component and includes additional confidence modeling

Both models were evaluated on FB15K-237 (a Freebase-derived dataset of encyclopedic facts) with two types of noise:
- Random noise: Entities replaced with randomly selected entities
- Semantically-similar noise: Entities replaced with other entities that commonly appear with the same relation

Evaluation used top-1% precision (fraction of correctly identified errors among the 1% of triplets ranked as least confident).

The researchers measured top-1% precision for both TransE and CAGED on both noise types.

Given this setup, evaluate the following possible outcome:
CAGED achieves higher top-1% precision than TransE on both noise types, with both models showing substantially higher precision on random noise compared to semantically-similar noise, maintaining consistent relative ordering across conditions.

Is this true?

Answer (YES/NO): YES